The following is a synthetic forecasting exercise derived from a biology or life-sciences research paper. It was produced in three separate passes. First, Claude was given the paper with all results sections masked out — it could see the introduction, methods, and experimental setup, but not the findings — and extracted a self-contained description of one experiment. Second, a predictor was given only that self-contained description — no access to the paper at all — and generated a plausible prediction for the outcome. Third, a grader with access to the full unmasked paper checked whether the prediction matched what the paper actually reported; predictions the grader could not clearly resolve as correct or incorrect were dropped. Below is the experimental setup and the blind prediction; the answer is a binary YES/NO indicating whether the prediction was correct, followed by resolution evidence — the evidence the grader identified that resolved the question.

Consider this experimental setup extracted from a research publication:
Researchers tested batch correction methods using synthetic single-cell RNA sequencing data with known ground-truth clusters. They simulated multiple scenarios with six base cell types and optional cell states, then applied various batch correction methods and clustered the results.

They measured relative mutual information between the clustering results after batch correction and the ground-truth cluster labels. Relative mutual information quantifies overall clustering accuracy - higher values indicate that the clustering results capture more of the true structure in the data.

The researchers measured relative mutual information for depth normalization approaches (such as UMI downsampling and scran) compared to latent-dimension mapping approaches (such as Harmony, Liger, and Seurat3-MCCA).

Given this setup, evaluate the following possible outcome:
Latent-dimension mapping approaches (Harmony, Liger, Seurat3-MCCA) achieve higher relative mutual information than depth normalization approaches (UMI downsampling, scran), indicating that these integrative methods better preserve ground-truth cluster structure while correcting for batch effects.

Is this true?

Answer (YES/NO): NO